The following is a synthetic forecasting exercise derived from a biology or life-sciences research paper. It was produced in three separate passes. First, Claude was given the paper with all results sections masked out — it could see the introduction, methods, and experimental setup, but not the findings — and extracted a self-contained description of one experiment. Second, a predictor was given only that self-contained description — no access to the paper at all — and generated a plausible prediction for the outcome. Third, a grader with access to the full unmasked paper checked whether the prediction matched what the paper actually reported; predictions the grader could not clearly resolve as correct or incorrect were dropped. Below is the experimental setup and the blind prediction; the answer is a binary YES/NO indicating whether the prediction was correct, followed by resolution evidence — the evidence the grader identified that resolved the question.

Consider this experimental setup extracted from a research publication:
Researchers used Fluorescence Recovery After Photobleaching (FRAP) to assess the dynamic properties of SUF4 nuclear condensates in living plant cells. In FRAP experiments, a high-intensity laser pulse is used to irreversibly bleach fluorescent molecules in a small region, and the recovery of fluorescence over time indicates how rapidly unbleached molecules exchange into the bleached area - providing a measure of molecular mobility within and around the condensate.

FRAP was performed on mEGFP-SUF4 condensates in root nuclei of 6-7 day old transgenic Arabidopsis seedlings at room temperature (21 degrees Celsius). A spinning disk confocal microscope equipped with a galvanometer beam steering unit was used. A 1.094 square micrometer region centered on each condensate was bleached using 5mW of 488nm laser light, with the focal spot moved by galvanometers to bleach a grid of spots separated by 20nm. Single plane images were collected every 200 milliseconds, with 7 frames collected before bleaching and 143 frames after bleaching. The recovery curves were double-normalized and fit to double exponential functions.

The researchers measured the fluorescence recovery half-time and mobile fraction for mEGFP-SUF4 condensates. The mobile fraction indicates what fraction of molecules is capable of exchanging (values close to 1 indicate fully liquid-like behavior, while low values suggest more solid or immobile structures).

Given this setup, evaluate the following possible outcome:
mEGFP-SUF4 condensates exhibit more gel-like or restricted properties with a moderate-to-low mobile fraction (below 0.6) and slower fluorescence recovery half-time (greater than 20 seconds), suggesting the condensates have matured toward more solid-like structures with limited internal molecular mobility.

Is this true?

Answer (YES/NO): NO